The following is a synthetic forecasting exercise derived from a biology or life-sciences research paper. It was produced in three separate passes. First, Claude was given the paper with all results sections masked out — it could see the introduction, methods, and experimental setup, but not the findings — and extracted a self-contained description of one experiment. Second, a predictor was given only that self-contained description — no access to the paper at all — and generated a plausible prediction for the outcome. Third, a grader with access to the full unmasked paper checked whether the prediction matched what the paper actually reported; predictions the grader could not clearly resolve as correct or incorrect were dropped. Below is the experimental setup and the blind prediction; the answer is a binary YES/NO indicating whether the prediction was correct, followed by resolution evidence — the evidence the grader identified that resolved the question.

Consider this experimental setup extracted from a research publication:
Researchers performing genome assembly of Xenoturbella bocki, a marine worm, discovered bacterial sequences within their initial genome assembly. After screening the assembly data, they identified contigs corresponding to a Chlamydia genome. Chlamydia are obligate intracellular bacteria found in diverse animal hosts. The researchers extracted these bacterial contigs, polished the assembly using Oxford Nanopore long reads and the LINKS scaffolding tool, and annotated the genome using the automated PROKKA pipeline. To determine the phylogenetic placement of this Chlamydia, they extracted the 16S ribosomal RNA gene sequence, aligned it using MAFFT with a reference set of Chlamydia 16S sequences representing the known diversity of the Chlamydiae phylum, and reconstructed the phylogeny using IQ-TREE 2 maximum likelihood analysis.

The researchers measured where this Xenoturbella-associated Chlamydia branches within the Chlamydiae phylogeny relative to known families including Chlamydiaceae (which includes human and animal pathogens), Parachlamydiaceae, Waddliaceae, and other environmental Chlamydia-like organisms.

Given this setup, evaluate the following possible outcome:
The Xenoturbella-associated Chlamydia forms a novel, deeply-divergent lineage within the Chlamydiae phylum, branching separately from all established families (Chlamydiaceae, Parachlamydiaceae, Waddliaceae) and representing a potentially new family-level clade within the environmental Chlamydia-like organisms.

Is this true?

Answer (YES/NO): NO